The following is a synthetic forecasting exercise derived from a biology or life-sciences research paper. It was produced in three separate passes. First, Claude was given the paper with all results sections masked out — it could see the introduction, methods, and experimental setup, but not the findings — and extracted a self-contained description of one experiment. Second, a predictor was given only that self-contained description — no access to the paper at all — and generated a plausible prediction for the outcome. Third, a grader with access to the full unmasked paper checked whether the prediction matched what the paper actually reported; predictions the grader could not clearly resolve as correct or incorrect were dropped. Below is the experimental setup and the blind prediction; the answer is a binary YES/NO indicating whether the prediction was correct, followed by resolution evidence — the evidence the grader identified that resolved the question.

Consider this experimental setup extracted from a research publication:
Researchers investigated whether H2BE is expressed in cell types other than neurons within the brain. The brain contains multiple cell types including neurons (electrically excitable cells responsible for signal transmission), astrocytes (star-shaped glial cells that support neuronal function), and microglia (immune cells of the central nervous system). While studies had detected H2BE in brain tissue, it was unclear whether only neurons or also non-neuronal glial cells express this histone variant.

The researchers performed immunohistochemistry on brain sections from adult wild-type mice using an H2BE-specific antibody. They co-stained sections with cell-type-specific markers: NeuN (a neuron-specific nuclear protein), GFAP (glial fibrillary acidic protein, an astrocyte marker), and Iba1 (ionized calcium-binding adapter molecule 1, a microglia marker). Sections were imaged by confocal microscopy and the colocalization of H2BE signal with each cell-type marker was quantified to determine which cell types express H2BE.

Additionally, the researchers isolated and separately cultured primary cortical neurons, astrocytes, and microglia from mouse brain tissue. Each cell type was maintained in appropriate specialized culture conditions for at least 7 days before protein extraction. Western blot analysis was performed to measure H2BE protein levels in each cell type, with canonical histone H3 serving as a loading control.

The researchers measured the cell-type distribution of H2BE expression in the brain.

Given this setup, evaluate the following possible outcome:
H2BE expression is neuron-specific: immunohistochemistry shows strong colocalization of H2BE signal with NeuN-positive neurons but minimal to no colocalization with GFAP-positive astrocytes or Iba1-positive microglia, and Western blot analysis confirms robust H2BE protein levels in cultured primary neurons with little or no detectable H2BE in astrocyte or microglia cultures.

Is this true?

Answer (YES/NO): NO